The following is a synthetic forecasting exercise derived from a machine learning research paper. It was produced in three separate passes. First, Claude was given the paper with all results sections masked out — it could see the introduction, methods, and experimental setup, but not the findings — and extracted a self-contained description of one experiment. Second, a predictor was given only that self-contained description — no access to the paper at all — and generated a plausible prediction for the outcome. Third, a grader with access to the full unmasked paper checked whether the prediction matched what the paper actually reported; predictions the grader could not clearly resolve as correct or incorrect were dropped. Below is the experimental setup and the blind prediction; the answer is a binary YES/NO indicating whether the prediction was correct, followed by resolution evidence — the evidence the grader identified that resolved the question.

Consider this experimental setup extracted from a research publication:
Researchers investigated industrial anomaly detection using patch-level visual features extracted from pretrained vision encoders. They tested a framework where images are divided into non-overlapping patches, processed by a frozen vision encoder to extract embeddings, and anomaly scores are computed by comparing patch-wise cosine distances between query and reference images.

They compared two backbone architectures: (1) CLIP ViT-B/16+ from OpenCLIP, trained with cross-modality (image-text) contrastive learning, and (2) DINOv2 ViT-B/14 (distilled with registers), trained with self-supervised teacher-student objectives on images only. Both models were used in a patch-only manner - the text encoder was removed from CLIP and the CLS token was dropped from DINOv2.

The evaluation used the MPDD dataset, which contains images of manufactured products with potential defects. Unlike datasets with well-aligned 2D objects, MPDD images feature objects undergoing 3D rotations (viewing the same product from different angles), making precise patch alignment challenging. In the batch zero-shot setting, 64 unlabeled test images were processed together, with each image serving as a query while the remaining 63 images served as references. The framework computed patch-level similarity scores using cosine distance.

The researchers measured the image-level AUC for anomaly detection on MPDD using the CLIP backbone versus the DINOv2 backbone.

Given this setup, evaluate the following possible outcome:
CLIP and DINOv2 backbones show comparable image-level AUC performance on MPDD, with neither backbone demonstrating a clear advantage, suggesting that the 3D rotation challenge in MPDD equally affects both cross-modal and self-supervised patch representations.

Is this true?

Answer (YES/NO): NO